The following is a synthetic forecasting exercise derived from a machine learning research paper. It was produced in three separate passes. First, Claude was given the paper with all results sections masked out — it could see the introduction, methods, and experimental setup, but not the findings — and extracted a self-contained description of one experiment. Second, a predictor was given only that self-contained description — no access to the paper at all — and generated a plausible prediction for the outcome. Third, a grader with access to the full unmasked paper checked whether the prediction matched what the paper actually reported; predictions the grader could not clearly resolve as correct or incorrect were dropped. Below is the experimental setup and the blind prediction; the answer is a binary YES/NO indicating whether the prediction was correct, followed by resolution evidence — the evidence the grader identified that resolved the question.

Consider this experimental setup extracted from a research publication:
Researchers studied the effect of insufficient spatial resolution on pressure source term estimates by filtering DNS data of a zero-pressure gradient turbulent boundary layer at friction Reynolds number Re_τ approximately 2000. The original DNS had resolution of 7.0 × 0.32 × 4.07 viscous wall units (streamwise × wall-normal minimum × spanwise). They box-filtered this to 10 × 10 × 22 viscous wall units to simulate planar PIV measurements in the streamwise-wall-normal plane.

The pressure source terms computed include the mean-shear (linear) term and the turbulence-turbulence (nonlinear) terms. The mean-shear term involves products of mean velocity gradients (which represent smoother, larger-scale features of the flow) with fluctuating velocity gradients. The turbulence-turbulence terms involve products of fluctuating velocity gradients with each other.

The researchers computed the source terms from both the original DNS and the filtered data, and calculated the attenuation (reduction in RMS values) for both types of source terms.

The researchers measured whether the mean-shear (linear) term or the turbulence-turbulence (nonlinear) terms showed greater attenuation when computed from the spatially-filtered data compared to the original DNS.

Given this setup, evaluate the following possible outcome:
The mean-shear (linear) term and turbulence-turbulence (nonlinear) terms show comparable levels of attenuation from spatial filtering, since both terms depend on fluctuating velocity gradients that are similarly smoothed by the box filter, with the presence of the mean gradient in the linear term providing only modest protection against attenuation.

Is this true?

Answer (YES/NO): NO